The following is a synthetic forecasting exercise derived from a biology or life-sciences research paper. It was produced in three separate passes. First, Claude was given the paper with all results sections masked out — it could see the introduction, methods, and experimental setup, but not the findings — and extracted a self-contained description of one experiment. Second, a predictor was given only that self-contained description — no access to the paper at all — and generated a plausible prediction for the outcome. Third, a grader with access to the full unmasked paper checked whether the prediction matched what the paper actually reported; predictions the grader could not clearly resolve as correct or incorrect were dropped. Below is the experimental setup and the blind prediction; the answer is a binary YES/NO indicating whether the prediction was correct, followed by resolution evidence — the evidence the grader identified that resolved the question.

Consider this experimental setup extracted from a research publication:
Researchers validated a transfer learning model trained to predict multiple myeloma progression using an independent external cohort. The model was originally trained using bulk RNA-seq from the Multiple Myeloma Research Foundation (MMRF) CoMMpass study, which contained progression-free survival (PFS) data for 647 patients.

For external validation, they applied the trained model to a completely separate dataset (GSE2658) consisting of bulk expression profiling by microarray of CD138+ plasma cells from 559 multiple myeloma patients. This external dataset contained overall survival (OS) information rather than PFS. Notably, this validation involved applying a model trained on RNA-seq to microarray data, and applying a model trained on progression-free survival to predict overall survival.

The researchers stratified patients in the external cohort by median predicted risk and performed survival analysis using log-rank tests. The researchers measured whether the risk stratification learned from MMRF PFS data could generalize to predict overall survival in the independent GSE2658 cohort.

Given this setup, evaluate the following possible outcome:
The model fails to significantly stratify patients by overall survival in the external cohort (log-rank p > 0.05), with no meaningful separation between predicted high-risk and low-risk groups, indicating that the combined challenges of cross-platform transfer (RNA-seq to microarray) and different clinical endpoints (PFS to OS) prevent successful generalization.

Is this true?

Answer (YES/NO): NO